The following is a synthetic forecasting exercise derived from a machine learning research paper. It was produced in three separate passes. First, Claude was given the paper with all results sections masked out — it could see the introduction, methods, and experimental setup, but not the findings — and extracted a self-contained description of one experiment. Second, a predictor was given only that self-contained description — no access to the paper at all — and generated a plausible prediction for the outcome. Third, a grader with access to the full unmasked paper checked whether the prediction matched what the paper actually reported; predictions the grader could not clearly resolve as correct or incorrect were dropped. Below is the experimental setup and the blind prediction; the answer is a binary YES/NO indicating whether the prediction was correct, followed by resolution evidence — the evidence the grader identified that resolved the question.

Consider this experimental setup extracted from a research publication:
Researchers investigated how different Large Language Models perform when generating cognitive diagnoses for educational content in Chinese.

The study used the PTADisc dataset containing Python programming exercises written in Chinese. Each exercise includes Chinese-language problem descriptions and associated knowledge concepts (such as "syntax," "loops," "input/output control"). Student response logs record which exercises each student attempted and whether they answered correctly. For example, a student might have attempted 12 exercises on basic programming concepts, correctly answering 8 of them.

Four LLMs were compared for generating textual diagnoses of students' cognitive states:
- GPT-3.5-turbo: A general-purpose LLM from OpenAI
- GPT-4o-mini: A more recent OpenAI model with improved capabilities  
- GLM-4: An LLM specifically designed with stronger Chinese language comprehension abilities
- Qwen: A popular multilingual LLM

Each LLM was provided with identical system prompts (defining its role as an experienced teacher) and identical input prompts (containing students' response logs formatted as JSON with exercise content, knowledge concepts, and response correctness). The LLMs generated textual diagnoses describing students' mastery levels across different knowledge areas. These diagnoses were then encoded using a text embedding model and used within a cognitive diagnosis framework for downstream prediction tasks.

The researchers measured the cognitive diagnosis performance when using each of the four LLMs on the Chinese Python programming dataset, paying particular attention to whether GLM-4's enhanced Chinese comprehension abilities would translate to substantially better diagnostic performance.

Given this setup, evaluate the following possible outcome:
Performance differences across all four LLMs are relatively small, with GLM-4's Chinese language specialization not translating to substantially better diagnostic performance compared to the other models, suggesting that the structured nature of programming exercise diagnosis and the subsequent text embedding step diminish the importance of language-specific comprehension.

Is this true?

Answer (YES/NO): YES